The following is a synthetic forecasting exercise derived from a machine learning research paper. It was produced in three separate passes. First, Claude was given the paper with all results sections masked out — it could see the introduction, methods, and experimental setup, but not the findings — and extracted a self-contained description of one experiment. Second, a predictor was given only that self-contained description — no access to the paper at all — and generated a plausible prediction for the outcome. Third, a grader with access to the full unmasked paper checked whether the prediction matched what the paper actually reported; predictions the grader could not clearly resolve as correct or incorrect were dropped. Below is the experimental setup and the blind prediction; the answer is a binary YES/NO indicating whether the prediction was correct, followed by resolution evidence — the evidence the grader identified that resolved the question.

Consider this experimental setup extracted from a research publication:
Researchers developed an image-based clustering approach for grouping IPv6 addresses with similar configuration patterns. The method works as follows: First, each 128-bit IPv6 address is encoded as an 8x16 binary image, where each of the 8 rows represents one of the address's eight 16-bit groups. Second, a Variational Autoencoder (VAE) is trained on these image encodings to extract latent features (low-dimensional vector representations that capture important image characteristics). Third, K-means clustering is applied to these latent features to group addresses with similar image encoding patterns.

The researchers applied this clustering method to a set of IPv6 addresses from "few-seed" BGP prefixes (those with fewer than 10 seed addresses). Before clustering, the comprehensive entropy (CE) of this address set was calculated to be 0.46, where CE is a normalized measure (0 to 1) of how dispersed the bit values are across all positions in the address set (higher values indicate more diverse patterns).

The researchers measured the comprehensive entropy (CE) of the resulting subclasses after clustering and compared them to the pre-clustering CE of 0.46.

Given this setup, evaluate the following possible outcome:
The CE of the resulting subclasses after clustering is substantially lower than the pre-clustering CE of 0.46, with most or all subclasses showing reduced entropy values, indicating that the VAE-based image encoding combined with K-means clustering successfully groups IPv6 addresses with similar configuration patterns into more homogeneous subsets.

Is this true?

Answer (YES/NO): YES